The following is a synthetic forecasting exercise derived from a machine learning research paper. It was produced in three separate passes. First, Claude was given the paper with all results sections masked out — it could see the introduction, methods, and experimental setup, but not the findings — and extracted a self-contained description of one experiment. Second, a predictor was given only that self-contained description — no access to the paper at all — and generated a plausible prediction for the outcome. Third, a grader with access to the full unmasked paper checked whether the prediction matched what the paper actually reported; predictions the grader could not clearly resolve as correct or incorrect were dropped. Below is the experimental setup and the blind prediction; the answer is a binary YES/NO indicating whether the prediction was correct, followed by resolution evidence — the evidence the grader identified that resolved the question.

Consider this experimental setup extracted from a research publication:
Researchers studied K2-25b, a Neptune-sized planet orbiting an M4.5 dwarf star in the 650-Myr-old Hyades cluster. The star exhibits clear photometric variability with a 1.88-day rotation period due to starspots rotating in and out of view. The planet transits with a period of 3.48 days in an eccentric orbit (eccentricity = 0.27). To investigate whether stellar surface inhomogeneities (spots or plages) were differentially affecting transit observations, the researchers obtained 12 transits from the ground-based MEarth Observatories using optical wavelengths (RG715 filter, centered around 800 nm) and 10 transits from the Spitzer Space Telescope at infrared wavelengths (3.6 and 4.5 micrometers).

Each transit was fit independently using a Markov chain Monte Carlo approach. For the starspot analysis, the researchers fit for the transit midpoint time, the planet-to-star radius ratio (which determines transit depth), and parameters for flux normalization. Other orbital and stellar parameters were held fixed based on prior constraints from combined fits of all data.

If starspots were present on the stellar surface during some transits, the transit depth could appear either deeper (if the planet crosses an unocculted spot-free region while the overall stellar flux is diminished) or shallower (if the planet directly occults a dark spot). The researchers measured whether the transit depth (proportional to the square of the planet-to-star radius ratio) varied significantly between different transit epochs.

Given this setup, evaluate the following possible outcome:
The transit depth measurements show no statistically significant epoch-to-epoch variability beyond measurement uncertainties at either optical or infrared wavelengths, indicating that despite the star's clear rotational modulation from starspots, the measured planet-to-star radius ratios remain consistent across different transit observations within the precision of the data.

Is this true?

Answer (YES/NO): YES